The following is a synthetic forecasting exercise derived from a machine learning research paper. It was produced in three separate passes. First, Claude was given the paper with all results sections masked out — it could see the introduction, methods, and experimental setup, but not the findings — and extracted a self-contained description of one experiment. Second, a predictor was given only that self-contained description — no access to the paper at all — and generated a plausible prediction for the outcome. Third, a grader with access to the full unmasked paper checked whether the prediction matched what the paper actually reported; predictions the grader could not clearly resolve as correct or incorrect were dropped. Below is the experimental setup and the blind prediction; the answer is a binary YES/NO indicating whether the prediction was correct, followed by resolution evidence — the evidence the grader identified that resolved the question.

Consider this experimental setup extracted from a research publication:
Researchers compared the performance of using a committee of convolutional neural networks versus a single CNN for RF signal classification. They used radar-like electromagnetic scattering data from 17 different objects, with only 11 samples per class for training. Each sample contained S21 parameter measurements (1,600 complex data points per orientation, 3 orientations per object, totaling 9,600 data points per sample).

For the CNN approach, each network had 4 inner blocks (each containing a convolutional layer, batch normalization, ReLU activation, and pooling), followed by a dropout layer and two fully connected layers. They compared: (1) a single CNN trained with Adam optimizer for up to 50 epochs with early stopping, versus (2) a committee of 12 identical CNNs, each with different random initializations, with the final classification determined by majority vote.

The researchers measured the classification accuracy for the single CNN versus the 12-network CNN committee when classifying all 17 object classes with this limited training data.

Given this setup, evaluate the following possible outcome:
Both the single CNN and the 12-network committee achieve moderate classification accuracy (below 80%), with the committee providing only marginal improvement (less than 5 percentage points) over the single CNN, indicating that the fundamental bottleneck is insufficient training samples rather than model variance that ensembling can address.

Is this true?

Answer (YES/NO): NO